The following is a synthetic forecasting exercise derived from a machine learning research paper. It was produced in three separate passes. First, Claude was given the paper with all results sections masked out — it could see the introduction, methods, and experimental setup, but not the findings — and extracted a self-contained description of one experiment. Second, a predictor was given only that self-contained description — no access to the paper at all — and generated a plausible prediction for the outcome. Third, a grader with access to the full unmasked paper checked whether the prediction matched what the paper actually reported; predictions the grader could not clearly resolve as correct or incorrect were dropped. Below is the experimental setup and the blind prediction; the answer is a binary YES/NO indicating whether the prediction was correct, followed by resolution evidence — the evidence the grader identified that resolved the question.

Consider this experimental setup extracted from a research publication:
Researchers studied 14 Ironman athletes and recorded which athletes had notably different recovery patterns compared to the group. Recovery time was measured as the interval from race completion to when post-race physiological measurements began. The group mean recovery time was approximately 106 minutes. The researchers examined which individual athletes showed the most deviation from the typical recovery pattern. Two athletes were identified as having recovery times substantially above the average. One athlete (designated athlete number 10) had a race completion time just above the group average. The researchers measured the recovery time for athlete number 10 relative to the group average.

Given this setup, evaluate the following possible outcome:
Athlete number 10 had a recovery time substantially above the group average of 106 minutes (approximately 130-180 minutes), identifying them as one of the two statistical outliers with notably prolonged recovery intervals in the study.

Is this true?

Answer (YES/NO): NO